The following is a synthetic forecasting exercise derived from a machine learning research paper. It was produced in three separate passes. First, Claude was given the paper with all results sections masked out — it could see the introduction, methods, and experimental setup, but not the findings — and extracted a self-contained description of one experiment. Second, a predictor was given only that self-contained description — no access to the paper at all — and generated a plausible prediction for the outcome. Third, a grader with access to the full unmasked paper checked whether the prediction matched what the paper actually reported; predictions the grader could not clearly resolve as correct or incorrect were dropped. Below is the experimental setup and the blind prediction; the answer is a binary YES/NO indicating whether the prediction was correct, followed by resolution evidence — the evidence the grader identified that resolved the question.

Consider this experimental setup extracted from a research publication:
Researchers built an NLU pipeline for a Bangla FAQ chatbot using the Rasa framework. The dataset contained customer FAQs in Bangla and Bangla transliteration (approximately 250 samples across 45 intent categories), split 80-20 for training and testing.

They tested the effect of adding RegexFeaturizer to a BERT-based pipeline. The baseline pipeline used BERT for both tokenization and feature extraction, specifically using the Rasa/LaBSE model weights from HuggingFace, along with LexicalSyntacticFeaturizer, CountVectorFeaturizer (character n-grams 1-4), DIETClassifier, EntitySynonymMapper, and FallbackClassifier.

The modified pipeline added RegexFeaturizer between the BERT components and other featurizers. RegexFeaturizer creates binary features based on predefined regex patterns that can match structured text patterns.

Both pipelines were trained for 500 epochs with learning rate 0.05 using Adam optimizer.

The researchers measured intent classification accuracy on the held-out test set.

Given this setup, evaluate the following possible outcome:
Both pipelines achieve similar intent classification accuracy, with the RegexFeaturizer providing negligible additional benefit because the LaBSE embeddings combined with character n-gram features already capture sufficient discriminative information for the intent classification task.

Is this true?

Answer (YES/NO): NO